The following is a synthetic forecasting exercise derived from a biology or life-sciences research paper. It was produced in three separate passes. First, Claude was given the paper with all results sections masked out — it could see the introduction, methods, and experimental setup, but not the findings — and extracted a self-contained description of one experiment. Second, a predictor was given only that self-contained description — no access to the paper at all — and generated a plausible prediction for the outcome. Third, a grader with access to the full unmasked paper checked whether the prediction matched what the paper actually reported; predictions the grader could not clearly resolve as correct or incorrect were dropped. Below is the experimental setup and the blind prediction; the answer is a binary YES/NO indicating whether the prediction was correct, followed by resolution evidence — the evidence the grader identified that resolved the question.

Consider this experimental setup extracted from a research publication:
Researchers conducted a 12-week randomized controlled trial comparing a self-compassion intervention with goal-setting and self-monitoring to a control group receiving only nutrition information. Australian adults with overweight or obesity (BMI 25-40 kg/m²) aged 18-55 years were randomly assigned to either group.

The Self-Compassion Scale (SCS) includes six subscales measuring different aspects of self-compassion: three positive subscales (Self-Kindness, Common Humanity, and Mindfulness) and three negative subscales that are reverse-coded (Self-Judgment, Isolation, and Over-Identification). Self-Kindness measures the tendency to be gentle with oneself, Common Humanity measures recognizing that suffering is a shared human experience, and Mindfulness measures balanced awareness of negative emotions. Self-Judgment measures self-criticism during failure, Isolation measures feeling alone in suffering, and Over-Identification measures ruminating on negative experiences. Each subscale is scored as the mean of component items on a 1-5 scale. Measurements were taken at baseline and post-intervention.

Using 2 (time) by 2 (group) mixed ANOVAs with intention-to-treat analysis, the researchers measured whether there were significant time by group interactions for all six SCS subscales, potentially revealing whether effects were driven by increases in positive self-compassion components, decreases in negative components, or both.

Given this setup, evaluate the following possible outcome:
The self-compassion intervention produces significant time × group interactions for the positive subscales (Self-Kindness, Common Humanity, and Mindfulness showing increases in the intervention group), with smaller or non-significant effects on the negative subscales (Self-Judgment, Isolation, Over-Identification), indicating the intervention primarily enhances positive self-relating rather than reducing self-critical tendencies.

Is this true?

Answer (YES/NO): NO